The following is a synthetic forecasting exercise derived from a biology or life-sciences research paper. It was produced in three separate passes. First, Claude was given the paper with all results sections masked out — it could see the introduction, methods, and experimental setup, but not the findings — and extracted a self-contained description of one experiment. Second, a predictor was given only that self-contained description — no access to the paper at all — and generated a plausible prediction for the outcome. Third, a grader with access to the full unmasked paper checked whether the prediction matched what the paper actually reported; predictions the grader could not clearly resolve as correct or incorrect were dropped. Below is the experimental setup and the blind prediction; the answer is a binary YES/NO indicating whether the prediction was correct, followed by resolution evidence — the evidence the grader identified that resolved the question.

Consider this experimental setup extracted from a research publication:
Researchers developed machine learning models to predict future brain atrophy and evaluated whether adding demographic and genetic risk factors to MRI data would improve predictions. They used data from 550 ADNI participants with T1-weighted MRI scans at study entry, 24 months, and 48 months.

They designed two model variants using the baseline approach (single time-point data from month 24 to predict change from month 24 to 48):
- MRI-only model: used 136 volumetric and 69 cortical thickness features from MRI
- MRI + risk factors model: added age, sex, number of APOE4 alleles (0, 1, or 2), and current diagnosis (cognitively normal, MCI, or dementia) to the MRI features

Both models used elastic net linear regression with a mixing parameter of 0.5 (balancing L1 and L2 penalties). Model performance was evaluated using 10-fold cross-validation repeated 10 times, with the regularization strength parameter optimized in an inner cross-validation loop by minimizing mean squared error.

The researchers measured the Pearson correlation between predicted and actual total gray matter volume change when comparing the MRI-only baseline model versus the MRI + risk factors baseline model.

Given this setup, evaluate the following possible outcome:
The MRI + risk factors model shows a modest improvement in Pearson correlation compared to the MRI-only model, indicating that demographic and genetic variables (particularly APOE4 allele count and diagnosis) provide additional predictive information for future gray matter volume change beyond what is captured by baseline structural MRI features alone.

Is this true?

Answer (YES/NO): NO